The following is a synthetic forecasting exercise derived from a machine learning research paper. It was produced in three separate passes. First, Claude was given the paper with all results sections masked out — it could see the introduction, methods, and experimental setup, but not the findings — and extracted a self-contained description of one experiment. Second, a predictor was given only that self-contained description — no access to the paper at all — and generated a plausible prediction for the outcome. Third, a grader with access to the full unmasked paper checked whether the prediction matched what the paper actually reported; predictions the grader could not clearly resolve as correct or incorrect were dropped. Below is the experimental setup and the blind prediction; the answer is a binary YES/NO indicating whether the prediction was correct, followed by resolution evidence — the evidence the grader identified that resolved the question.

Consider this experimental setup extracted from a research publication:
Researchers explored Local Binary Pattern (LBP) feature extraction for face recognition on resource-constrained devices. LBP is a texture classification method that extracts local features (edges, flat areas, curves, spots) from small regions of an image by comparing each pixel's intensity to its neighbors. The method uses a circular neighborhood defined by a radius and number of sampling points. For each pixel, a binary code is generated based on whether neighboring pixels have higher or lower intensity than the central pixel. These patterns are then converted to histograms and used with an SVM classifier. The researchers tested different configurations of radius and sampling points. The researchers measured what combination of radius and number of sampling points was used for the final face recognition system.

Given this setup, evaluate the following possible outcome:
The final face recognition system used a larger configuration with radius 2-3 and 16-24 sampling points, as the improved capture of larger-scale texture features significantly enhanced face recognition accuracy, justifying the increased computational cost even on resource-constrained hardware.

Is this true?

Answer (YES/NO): NO